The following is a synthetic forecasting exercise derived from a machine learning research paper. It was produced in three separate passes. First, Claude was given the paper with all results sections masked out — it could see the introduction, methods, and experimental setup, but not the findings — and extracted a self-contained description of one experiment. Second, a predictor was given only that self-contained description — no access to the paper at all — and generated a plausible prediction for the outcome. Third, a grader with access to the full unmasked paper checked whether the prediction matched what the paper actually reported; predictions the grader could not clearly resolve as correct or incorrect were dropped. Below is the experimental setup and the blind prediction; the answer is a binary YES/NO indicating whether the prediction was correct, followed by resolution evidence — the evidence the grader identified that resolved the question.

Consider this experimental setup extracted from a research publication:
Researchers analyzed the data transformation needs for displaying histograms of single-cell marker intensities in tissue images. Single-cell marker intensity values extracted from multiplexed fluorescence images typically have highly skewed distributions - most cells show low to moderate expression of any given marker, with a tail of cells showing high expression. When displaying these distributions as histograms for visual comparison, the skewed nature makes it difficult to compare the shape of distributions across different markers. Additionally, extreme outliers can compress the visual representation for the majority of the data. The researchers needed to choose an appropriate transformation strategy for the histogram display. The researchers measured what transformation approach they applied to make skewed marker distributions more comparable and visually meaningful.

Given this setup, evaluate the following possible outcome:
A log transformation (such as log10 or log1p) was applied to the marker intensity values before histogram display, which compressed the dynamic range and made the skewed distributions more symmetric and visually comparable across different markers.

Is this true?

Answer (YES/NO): YES